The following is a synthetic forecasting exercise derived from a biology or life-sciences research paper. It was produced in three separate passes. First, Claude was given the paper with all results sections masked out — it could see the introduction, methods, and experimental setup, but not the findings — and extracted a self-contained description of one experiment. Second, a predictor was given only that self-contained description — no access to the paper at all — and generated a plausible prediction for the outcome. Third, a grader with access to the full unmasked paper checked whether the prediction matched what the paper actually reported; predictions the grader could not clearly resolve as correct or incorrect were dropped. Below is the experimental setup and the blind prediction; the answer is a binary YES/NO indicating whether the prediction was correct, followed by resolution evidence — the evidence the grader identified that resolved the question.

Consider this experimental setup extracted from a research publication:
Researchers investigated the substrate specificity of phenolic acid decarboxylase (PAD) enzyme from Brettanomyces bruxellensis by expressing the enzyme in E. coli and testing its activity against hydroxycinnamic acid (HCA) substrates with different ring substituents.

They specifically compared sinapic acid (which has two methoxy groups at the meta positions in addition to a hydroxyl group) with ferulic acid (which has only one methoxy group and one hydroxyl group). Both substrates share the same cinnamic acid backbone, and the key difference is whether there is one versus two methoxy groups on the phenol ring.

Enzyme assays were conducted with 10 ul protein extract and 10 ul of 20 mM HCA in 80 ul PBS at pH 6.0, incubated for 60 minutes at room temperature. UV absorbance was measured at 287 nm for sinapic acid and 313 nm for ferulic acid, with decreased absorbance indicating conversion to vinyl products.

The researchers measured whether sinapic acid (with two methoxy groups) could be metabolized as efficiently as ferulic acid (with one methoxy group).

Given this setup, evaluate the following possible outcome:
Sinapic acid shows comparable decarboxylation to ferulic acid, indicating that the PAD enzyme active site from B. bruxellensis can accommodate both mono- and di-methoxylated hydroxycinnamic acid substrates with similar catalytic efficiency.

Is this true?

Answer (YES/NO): NO